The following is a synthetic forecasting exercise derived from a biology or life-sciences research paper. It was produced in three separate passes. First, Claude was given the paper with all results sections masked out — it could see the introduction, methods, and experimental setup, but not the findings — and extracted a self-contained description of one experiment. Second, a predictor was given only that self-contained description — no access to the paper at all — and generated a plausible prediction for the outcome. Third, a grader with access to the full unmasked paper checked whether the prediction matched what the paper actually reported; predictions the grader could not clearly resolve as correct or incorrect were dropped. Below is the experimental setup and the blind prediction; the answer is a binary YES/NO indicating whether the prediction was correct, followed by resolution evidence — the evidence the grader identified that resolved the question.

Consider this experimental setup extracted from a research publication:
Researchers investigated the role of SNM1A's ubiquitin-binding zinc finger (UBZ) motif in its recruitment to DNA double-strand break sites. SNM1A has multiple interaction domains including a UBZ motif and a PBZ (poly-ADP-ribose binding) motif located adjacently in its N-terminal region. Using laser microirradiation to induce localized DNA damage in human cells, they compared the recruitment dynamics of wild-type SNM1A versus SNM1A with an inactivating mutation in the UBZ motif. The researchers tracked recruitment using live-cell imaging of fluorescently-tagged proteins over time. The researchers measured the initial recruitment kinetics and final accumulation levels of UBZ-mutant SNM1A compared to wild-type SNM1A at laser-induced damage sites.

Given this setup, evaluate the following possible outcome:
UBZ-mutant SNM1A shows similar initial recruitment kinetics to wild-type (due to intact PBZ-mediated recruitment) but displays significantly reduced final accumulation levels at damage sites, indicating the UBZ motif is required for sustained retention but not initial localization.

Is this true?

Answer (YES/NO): YES